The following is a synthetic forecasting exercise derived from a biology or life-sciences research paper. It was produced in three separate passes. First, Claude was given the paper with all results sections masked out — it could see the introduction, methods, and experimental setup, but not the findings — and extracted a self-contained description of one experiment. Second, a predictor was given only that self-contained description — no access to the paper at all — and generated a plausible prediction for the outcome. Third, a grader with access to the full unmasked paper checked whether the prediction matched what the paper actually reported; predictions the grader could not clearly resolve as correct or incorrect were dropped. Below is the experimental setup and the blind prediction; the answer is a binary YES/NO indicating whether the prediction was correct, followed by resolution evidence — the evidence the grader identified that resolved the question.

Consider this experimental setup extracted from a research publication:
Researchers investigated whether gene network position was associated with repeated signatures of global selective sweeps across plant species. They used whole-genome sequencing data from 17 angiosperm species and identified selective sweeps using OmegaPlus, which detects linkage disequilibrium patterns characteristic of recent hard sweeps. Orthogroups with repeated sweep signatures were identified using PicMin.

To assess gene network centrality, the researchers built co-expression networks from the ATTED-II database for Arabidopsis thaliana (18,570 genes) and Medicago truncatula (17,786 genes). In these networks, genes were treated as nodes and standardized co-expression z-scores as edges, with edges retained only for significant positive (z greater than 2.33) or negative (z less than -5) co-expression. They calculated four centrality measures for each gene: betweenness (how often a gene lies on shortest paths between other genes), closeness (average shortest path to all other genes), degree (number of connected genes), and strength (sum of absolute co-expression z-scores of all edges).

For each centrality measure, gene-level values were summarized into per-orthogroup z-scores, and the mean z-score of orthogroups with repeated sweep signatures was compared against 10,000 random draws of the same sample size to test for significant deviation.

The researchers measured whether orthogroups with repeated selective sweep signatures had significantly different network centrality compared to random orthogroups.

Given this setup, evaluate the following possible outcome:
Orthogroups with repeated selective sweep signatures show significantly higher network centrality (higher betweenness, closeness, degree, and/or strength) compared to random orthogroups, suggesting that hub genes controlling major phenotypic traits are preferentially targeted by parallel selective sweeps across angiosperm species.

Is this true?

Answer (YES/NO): NO